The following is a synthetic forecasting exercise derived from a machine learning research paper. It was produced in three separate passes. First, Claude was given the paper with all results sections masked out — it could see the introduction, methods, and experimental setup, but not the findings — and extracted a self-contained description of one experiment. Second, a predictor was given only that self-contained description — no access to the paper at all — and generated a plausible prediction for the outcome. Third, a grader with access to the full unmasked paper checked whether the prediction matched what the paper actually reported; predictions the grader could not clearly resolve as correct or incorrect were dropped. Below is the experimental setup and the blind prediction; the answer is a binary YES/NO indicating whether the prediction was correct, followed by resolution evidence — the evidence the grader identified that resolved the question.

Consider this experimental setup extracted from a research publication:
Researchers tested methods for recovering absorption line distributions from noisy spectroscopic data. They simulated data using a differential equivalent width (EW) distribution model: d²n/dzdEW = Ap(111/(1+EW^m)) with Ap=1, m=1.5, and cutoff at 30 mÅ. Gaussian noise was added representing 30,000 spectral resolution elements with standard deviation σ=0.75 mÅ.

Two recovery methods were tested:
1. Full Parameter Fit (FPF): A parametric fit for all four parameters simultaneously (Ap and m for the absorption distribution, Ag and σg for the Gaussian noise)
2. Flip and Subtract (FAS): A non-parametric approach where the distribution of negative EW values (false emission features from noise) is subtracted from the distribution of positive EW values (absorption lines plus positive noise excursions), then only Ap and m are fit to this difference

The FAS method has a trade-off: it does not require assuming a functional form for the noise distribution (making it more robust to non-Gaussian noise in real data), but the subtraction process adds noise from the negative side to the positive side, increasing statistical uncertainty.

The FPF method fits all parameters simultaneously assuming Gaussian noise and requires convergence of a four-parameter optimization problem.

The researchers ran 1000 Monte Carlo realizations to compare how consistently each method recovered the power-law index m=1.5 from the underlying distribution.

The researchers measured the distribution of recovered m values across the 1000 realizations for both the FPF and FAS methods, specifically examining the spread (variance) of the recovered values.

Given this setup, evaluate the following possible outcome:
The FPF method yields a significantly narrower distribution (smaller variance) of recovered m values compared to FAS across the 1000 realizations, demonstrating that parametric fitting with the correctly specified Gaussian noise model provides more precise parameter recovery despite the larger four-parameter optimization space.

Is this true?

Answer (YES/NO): NO